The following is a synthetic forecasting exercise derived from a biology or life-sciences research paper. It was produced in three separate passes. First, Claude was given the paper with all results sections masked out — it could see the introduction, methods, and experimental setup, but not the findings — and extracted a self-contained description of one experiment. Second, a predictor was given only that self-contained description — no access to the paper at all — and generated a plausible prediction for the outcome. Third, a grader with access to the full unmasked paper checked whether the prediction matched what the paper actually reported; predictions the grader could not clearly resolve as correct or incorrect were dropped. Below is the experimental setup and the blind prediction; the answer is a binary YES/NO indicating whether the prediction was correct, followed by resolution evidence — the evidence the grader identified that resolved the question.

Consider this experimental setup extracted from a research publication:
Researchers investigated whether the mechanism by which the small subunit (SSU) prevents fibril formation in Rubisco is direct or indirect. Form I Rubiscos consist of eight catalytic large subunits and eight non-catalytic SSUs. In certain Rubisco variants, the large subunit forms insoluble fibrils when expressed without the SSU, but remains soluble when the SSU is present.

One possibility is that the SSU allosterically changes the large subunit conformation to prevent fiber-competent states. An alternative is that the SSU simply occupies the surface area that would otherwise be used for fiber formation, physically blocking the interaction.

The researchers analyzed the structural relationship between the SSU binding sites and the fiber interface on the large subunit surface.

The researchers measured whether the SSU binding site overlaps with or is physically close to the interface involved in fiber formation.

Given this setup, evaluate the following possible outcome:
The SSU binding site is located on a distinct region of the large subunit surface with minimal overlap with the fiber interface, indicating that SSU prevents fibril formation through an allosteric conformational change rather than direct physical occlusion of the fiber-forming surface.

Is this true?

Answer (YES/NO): NO